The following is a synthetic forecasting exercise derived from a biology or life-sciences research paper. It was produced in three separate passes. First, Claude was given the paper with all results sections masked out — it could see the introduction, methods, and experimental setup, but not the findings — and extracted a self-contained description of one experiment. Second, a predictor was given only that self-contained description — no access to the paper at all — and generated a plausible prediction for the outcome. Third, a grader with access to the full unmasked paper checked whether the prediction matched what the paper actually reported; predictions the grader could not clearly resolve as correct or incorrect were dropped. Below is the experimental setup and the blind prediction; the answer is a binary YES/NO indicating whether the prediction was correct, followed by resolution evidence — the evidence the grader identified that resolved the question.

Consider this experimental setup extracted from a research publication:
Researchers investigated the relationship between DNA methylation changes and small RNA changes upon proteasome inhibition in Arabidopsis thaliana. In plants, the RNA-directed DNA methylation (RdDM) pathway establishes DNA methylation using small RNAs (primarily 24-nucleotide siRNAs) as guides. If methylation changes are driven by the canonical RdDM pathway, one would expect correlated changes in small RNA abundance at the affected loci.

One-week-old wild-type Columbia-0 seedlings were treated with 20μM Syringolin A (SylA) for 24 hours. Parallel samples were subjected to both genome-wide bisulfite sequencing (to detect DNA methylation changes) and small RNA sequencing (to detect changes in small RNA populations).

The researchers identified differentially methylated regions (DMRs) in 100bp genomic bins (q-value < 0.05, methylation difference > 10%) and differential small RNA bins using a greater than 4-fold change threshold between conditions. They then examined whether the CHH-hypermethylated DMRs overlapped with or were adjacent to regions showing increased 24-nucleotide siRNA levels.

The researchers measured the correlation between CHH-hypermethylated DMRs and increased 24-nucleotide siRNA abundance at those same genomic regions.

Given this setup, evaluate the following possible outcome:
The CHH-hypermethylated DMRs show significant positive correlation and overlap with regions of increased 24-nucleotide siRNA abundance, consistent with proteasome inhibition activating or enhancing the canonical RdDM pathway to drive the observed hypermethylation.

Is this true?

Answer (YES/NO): NO